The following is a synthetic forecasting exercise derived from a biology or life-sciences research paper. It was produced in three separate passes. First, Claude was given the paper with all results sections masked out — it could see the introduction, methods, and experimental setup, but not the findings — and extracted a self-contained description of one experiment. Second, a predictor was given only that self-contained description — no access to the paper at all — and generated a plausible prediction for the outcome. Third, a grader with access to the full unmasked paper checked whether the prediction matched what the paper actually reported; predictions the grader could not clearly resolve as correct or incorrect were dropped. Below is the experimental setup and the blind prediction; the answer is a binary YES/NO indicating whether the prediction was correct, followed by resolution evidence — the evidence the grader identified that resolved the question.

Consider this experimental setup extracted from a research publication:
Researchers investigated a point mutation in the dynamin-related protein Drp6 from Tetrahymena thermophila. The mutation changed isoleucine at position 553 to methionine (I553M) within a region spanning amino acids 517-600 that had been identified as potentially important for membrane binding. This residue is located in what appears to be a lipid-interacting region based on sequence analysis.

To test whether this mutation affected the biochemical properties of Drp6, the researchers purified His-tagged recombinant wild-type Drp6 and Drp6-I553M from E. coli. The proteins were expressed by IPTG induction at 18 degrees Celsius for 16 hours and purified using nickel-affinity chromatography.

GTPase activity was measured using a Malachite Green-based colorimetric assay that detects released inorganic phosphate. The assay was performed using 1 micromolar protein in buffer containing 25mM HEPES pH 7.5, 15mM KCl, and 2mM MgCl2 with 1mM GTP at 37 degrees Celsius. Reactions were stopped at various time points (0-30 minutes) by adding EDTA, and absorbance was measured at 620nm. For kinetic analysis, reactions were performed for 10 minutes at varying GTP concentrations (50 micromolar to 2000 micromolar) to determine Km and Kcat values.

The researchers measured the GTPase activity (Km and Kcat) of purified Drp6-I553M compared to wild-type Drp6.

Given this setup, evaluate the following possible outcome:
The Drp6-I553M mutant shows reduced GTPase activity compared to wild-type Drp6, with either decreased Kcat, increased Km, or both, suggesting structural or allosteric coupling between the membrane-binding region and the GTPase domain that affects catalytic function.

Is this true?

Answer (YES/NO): NO